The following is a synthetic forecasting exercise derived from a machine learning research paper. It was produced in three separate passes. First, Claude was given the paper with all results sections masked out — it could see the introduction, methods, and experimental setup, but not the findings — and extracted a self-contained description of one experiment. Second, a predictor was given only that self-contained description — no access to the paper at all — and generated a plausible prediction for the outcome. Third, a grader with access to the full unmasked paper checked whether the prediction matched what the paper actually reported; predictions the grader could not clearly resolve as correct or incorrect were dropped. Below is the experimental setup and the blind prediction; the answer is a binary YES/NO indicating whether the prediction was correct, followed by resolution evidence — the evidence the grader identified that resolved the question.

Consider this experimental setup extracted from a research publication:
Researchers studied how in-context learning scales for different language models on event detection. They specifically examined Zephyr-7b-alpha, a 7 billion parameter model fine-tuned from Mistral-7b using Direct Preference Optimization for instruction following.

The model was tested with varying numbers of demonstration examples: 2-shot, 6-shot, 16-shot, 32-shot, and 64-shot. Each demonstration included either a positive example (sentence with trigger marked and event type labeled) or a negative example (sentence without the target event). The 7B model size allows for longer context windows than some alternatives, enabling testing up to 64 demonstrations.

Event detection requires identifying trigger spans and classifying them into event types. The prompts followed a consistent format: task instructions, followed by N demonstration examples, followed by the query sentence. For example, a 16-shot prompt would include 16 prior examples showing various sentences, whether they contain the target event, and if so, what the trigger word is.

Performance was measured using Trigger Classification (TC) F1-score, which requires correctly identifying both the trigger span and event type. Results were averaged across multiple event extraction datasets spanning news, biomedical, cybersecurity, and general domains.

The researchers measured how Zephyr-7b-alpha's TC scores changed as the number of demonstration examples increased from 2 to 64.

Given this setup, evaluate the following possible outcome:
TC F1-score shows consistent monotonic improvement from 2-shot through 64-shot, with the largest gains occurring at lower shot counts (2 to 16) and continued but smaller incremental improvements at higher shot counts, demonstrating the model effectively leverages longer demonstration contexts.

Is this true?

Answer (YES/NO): NO